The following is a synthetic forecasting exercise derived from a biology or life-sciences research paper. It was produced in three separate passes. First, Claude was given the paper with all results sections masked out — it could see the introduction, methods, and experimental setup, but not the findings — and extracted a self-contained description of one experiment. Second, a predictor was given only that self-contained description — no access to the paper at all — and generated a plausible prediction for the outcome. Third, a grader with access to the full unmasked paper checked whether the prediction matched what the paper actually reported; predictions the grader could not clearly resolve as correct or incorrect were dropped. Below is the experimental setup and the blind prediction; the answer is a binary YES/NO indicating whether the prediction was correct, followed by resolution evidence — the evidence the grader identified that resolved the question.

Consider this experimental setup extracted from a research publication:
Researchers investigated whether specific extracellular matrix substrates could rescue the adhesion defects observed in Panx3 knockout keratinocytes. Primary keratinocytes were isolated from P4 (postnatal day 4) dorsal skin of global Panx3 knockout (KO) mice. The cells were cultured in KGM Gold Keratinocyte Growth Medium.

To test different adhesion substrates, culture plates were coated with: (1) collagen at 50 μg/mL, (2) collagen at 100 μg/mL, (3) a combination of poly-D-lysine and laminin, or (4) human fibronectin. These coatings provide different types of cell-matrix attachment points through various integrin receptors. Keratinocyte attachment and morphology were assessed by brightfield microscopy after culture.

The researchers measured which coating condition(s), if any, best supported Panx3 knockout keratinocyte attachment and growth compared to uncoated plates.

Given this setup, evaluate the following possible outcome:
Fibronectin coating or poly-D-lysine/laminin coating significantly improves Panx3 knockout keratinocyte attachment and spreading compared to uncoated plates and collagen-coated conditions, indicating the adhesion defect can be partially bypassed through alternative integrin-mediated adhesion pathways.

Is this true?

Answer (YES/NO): NO